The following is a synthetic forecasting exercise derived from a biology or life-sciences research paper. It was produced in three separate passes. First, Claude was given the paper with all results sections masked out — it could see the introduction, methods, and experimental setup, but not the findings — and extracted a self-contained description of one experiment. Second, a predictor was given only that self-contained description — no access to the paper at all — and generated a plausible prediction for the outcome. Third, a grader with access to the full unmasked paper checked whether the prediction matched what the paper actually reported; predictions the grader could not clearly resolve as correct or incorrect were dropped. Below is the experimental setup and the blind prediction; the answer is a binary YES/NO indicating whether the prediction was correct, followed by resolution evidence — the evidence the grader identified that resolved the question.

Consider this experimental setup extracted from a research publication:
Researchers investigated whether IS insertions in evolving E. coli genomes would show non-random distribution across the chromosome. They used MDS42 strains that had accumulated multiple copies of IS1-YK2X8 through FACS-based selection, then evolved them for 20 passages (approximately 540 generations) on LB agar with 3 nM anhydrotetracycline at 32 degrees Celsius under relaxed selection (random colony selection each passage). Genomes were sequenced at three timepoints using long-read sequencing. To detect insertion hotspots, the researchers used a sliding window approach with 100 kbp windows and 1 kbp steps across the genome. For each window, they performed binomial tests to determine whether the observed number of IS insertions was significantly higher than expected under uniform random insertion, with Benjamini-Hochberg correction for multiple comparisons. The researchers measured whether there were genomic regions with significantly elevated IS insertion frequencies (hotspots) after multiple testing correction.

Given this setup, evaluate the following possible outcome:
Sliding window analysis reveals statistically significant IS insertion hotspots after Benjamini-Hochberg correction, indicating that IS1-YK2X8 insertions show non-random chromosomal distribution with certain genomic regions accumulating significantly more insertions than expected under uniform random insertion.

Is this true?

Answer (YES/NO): NO